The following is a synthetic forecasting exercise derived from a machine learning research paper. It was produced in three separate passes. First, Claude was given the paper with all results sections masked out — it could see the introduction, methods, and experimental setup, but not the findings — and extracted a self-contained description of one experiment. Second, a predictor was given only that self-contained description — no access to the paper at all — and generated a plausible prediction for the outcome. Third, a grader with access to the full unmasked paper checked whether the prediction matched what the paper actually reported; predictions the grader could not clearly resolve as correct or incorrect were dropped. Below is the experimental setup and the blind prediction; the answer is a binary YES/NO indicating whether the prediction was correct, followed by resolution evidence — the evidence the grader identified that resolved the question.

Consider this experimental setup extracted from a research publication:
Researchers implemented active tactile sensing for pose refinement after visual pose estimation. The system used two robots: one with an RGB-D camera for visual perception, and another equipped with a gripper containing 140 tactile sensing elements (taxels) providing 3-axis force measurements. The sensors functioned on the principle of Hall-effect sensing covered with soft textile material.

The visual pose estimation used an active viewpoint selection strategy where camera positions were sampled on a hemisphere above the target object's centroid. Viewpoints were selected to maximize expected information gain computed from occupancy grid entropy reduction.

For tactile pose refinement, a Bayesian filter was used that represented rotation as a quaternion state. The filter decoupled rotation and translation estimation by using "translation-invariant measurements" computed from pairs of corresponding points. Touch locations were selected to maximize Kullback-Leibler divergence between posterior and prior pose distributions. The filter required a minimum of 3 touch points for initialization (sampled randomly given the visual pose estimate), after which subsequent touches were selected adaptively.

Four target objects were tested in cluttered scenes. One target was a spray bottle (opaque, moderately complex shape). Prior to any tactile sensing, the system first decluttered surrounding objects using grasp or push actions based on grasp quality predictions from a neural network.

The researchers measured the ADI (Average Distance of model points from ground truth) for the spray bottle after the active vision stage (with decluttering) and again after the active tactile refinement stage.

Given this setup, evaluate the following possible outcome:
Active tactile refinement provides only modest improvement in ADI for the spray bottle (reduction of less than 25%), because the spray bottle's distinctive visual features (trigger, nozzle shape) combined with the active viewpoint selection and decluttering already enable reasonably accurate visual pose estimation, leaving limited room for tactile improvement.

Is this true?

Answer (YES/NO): NO